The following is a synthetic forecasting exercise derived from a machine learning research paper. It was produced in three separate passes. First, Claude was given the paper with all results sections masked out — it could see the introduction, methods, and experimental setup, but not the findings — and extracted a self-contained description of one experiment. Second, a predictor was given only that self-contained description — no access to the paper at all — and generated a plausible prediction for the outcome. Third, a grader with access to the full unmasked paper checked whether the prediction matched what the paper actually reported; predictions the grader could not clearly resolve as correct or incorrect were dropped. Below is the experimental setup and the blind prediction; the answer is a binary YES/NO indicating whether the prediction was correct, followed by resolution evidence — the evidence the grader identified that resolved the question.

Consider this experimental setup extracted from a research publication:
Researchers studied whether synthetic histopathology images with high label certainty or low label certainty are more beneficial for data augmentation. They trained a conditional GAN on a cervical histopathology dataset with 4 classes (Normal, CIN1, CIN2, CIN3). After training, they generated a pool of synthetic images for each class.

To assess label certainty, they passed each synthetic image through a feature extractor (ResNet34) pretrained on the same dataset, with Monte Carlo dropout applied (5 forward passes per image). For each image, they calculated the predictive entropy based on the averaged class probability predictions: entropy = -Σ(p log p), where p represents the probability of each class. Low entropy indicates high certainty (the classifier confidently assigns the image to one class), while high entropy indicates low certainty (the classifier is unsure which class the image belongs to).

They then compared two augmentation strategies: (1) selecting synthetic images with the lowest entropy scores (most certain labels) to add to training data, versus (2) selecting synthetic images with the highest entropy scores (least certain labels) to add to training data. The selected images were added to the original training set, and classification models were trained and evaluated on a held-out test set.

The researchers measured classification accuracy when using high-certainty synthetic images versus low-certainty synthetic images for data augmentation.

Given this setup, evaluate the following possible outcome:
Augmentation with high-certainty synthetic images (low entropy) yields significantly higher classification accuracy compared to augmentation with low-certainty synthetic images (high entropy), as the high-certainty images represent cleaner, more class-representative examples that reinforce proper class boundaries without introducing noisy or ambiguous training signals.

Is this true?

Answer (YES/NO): YES